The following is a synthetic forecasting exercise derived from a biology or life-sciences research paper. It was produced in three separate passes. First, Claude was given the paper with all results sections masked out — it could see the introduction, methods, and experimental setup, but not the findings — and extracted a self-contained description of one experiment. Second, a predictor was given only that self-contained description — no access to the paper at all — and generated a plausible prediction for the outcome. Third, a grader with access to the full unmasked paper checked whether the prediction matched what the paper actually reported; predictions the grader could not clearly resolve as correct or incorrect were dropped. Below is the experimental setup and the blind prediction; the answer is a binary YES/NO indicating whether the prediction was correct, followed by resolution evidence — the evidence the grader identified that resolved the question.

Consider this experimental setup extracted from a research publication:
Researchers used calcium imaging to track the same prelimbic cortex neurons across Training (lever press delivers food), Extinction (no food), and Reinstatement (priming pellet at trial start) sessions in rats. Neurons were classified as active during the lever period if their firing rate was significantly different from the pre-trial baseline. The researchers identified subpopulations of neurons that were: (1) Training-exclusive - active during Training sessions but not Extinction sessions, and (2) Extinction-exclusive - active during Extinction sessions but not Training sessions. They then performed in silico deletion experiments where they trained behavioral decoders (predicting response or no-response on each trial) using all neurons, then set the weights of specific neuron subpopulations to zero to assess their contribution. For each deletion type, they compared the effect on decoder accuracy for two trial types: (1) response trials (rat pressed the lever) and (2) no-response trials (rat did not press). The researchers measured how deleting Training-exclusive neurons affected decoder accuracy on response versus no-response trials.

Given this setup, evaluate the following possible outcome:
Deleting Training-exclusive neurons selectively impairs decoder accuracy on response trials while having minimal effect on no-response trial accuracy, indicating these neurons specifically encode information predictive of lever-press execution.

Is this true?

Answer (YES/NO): NO